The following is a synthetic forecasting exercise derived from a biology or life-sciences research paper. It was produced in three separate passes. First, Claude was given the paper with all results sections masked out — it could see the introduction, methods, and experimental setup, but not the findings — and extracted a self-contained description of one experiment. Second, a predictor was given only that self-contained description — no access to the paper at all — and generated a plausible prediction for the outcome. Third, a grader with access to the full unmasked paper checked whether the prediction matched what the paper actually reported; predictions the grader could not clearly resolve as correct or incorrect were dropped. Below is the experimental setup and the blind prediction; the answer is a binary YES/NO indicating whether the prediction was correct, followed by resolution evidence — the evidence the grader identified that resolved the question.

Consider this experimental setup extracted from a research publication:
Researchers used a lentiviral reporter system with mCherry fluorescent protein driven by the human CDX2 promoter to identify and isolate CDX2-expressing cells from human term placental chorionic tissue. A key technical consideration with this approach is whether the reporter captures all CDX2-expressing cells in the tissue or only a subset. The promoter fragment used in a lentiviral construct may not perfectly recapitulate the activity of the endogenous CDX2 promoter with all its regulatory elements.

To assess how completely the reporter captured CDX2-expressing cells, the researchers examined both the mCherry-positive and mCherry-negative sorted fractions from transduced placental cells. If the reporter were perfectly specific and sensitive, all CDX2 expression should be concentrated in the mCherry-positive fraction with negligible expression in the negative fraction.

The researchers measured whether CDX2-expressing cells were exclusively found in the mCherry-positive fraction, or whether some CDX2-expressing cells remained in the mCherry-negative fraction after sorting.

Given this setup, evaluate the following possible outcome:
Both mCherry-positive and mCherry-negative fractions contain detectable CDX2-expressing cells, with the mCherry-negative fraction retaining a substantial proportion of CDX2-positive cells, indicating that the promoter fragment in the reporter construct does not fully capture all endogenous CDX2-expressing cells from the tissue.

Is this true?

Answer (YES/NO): NO